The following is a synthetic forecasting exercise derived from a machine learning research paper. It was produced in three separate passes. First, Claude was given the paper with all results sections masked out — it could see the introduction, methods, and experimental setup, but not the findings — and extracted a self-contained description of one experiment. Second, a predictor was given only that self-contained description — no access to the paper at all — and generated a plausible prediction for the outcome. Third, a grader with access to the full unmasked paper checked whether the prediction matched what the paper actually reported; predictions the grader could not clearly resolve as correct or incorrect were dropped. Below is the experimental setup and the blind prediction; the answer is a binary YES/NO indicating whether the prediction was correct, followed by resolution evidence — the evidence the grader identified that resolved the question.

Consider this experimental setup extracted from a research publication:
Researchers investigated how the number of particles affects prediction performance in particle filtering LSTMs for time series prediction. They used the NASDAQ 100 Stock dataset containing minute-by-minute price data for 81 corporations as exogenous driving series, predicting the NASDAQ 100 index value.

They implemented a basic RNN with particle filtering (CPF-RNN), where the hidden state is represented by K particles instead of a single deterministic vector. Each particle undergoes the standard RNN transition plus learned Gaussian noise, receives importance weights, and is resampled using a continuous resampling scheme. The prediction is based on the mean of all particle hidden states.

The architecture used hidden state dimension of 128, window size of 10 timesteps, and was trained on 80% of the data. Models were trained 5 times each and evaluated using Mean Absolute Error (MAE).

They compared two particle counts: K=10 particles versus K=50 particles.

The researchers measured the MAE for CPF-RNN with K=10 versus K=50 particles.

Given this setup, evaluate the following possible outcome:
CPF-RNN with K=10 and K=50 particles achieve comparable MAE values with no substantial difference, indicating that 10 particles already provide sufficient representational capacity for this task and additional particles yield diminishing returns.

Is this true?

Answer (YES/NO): NO